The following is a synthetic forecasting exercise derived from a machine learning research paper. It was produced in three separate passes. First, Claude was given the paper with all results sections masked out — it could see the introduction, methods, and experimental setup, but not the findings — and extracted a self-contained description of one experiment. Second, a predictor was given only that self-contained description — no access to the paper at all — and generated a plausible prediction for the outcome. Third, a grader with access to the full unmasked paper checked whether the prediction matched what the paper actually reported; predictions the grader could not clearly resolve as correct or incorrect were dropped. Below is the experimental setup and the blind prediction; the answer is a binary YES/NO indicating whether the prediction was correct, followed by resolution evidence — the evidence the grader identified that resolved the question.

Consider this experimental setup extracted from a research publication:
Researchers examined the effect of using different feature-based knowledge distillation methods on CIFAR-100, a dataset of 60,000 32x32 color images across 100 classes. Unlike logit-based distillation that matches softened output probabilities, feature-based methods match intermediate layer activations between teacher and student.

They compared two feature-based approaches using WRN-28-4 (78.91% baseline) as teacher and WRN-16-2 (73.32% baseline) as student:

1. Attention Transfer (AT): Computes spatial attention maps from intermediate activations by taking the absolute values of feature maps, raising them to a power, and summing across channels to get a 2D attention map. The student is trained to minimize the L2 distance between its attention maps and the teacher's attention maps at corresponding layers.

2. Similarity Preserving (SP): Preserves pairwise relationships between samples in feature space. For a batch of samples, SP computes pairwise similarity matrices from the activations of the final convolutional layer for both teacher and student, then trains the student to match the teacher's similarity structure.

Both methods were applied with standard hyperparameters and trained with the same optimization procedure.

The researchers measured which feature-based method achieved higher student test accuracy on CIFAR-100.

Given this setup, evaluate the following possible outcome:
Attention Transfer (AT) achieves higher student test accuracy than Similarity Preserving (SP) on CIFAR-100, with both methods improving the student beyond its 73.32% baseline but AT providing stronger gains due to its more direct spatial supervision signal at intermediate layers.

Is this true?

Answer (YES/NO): YES